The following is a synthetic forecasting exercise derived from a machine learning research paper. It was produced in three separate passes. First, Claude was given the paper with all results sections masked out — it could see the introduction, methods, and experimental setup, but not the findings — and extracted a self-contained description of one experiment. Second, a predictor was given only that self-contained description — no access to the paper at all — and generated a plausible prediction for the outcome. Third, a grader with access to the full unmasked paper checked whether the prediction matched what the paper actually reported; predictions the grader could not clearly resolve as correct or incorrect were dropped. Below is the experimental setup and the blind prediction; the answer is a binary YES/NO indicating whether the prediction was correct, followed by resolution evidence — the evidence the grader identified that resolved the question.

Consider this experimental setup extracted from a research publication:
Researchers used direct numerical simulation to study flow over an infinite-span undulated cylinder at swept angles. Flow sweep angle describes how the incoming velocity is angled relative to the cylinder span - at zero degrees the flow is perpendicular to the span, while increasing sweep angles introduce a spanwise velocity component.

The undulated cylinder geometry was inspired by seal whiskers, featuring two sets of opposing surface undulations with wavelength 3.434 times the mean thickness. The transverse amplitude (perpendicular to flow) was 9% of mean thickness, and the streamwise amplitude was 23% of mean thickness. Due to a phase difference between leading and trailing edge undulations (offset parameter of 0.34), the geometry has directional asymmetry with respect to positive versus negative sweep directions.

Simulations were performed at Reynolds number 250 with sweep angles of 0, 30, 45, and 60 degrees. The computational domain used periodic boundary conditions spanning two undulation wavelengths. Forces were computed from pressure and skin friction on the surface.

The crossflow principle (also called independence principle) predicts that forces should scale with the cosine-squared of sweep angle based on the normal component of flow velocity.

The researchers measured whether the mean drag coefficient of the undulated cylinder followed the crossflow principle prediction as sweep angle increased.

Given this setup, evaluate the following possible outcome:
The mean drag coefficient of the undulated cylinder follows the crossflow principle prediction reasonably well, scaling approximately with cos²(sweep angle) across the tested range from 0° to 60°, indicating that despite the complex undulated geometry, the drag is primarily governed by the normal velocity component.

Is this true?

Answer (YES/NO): NO